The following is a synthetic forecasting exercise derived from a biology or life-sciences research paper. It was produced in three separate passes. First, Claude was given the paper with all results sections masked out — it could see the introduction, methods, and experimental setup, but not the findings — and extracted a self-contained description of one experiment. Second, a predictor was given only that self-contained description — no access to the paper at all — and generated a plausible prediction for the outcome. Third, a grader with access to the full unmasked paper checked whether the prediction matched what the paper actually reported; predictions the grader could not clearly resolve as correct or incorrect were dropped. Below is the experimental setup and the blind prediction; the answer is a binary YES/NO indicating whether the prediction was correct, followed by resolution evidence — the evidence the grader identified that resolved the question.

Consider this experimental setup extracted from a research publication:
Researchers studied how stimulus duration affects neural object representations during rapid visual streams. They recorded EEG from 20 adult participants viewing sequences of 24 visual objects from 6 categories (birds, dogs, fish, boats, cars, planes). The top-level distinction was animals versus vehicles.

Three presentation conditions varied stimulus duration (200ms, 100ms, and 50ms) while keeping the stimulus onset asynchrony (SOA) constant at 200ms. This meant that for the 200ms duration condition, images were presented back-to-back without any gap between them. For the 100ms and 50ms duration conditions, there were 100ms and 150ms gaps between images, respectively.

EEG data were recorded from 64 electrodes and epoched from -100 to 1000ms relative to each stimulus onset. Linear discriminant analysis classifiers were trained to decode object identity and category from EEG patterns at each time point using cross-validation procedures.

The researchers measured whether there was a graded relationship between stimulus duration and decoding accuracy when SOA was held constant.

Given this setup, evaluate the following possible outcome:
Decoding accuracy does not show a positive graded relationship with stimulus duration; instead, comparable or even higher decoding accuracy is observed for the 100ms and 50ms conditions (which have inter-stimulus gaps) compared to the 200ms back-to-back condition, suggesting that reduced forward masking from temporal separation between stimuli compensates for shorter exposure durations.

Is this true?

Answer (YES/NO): YES